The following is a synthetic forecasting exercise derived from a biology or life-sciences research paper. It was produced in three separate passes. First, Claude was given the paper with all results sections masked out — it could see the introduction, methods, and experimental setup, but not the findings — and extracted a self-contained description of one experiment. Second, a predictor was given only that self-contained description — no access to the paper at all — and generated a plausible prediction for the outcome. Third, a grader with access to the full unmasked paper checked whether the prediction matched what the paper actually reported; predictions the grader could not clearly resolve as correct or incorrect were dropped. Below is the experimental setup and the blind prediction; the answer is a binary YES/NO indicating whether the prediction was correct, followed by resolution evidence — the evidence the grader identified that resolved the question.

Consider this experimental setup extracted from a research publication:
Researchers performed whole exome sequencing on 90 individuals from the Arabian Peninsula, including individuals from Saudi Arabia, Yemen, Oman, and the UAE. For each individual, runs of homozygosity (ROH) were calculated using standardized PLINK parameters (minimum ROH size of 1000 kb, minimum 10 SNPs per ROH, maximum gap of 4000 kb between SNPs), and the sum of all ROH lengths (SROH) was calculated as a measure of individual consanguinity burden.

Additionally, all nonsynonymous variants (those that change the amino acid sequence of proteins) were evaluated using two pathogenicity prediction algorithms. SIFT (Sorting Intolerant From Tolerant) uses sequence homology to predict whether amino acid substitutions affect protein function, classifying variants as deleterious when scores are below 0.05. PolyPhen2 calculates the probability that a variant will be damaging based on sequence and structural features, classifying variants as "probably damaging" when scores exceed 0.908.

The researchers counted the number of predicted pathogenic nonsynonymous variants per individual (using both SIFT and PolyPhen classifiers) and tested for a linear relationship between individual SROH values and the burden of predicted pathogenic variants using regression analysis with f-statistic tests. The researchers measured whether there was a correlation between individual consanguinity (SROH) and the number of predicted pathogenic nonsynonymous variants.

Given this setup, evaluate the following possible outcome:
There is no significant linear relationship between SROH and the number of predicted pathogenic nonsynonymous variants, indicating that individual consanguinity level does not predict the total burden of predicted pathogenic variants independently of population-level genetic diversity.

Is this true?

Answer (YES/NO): NO